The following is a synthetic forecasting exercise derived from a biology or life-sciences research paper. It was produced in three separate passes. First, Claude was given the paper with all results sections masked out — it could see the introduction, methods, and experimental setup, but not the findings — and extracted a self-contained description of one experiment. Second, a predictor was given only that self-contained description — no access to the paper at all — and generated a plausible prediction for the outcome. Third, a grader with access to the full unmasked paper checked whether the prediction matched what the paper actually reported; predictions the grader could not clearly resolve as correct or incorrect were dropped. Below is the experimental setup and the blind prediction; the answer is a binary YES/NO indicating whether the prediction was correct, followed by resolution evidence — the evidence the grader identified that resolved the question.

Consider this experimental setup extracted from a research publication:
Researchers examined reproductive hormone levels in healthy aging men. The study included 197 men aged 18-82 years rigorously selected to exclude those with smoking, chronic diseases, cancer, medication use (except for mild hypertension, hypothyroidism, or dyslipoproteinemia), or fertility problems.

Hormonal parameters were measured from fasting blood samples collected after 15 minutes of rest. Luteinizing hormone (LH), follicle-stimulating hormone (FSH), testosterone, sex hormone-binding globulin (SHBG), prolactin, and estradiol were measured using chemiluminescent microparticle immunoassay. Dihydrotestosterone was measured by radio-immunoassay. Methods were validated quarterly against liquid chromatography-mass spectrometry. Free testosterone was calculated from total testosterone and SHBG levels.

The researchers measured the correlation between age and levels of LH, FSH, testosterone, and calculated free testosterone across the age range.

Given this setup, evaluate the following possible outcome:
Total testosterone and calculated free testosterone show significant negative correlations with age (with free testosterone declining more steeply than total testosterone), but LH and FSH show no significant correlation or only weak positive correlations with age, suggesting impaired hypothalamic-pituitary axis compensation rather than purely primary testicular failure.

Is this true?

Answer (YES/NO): NO